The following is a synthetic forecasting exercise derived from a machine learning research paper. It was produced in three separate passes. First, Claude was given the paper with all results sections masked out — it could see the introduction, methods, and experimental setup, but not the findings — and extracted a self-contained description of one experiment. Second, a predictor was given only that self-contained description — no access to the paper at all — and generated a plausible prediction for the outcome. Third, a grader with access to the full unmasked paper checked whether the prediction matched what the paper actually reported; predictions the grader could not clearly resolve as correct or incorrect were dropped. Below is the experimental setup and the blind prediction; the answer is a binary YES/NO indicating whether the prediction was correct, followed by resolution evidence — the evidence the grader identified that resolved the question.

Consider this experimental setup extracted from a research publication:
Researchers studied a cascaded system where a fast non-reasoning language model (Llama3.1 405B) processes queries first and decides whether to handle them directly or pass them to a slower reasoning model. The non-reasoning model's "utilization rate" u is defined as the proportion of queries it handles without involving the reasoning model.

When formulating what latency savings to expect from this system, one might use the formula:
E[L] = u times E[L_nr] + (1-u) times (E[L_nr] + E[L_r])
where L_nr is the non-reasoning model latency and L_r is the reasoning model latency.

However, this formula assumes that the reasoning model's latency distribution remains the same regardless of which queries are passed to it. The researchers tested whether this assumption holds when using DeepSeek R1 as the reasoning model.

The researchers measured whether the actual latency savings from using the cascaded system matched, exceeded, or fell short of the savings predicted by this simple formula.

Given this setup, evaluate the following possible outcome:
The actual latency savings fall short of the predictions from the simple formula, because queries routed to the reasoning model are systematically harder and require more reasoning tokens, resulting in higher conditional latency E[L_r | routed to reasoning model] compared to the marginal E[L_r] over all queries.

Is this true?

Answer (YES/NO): YES